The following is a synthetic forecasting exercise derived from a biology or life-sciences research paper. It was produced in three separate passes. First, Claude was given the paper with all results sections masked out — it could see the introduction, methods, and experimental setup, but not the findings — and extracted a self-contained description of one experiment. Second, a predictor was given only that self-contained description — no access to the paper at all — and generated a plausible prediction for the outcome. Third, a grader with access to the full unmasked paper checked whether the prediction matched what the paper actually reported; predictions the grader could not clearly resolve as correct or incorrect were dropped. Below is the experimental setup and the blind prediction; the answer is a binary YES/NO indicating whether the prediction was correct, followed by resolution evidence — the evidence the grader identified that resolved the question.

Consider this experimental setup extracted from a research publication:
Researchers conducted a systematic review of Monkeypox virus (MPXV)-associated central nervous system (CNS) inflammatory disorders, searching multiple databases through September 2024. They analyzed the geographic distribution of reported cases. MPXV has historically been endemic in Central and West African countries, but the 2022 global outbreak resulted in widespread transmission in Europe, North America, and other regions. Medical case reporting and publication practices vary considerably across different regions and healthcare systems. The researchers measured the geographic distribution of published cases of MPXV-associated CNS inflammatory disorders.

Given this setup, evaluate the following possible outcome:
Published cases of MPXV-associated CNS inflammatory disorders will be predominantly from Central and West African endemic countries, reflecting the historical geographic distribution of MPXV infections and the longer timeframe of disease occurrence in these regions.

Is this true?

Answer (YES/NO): NO